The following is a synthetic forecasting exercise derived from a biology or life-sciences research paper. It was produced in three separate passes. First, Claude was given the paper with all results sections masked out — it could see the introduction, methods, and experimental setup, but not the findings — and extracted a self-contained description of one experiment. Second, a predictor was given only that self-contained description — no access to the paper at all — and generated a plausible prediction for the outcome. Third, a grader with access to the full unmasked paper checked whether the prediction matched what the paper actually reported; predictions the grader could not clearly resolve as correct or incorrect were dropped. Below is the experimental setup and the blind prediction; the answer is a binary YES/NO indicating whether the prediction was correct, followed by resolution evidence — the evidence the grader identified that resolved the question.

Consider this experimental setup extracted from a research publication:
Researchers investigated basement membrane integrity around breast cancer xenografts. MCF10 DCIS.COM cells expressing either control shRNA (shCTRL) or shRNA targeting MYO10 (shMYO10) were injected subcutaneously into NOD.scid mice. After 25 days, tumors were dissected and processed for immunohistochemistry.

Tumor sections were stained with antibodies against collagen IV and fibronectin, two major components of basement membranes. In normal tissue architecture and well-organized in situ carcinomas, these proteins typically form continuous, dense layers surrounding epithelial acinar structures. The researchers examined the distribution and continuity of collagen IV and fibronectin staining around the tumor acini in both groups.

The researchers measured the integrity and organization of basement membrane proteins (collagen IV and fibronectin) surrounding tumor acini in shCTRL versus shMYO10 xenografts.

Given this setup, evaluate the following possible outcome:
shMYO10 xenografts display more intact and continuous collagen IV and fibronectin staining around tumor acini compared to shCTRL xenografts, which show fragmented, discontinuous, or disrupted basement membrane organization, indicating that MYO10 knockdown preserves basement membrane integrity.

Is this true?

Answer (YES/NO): NO